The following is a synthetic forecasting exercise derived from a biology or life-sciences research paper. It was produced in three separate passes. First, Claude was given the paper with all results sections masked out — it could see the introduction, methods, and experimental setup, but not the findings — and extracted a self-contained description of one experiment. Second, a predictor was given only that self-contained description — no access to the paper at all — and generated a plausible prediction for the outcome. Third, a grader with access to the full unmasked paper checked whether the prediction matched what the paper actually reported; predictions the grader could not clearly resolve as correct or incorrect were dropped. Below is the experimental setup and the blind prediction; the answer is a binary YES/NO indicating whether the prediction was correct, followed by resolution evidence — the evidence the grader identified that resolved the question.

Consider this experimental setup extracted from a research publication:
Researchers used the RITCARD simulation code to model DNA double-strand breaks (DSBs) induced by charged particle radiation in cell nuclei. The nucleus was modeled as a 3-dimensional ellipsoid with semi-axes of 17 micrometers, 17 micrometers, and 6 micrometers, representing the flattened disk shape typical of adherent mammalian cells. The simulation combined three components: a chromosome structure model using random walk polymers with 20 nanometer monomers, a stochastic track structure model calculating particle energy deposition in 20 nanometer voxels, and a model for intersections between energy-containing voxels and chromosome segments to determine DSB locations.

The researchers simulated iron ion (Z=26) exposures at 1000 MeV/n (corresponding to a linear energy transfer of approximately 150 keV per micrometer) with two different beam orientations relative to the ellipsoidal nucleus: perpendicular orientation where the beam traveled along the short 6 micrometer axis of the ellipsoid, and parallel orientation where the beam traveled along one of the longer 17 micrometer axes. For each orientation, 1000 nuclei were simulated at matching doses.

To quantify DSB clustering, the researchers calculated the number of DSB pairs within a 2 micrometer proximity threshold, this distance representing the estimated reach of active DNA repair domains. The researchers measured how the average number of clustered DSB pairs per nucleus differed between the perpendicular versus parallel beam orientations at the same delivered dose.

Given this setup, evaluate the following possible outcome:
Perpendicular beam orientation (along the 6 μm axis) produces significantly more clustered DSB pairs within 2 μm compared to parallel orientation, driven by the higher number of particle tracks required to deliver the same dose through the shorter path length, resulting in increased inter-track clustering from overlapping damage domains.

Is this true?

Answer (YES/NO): NO